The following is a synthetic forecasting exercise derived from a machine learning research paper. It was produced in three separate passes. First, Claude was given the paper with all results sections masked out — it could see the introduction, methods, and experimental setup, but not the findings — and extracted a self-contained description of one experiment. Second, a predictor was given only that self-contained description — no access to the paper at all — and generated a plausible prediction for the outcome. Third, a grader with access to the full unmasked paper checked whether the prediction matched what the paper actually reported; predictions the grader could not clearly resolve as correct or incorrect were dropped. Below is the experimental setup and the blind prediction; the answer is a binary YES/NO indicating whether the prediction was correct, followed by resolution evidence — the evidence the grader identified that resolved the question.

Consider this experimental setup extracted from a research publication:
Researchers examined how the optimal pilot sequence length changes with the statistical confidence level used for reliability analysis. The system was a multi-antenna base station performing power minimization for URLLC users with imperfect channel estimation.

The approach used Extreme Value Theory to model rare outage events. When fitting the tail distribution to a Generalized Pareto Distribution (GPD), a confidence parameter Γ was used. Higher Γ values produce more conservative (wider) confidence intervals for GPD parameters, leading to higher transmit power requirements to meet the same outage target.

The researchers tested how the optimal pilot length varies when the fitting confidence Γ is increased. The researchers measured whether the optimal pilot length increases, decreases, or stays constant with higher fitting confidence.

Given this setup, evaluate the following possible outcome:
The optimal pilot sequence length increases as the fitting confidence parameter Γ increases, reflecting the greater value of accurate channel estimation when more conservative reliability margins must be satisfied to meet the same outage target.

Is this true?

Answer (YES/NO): YES